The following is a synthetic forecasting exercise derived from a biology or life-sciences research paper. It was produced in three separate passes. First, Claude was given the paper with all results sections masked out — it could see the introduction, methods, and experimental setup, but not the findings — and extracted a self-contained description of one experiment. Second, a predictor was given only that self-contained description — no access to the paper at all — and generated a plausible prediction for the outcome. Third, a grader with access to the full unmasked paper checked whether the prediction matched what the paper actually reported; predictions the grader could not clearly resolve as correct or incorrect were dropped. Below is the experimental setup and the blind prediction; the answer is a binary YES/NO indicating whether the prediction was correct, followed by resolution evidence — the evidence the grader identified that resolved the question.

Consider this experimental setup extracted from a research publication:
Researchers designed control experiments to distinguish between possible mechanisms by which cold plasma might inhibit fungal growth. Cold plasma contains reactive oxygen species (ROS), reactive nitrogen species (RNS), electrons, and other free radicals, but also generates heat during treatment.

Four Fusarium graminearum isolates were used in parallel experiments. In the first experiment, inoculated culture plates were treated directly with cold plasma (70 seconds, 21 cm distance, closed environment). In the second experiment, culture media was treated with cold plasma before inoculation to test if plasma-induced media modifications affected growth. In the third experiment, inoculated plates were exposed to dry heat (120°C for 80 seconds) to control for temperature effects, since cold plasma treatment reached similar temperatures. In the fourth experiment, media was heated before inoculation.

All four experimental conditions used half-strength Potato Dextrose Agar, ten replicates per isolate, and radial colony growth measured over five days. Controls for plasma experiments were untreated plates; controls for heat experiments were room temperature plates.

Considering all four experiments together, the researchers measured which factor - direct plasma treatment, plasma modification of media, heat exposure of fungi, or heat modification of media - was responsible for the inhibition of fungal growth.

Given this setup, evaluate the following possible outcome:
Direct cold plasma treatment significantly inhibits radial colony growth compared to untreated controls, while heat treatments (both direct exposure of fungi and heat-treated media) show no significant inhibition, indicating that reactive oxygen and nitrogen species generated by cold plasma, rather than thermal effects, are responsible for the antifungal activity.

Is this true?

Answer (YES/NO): YES